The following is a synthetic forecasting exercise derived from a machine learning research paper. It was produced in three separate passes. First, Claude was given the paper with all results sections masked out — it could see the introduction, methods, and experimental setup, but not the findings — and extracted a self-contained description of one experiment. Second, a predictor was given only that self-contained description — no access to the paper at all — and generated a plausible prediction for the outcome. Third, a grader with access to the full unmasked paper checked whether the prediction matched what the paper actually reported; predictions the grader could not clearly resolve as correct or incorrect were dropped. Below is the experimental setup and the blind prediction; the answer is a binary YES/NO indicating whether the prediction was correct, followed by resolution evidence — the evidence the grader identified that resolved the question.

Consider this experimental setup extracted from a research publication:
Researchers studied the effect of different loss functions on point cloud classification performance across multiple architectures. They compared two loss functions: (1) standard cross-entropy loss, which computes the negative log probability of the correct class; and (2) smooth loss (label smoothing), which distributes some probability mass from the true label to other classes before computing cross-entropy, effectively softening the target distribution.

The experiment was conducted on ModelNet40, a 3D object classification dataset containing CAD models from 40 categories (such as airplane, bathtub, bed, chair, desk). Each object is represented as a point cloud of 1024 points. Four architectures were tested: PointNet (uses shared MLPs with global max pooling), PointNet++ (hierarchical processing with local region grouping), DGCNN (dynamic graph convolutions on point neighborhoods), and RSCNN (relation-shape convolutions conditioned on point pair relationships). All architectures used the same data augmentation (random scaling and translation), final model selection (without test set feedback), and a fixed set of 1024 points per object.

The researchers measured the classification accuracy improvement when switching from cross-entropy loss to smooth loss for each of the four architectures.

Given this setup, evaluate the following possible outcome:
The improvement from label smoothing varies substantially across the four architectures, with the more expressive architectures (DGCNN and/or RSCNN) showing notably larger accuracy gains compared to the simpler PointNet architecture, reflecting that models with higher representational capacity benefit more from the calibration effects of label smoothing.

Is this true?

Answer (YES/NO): YES